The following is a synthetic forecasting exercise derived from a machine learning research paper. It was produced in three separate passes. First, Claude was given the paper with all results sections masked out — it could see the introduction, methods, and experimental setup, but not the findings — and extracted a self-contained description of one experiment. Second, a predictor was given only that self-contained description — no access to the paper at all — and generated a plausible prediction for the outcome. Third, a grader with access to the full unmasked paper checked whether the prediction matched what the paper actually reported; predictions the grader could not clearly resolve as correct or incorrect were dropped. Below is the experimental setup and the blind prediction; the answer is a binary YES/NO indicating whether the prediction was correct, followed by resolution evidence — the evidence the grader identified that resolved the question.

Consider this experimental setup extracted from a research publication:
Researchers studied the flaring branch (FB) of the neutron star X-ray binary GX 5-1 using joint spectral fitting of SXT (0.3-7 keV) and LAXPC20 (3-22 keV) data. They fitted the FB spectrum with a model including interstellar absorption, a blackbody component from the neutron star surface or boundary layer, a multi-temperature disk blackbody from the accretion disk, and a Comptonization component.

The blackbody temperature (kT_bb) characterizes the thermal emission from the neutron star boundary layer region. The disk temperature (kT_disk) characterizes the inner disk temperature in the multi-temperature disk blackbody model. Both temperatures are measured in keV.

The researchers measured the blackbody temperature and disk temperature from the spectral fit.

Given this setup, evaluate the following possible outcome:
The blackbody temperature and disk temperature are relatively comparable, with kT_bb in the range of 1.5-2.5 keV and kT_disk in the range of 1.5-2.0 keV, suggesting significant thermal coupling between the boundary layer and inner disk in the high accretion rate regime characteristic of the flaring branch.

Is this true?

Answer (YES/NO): NO